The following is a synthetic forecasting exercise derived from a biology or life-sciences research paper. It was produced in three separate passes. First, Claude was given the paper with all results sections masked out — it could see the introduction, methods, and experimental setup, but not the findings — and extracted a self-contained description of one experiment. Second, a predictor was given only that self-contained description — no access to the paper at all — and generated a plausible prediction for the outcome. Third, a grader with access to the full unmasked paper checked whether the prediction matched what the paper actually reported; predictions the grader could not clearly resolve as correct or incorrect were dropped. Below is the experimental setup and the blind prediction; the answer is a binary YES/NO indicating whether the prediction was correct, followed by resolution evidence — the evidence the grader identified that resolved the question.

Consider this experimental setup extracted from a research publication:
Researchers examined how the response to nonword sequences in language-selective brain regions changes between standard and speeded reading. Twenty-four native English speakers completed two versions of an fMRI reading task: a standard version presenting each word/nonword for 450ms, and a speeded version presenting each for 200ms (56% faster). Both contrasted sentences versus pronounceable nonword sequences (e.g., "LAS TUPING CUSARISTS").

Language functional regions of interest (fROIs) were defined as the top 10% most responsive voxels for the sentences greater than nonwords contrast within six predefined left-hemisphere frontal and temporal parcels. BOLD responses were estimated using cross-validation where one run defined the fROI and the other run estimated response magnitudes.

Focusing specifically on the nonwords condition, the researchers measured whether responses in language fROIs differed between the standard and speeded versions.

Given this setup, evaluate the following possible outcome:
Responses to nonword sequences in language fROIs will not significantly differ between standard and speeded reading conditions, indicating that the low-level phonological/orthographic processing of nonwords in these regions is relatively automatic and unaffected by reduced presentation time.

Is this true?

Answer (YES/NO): NO